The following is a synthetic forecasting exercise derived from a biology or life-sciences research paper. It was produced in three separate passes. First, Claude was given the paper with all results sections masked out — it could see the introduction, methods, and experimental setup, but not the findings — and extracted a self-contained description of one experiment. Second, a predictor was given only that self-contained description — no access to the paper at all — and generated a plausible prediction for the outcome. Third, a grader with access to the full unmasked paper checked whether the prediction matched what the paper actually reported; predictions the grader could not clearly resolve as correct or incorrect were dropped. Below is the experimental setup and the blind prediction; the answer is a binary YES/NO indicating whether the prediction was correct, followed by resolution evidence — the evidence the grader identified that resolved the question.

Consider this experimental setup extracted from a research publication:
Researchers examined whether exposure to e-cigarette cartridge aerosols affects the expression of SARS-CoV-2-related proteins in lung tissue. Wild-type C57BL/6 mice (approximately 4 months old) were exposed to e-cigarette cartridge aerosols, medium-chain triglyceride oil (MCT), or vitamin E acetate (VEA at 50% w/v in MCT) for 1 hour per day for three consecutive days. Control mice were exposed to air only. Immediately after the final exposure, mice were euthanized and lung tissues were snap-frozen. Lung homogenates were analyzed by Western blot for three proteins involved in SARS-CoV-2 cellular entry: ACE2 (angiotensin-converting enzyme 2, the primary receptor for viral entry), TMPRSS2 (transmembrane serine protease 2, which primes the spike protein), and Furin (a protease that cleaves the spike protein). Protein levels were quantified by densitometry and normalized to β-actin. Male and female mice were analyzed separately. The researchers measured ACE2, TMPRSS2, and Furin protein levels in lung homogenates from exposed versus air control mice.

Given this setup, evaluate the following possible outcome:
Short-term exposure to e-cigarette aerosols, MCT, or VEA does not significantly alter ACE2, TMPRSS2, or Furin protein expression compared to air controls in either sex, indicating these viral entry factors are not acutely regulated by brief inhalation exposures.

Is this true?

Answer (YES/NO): NO